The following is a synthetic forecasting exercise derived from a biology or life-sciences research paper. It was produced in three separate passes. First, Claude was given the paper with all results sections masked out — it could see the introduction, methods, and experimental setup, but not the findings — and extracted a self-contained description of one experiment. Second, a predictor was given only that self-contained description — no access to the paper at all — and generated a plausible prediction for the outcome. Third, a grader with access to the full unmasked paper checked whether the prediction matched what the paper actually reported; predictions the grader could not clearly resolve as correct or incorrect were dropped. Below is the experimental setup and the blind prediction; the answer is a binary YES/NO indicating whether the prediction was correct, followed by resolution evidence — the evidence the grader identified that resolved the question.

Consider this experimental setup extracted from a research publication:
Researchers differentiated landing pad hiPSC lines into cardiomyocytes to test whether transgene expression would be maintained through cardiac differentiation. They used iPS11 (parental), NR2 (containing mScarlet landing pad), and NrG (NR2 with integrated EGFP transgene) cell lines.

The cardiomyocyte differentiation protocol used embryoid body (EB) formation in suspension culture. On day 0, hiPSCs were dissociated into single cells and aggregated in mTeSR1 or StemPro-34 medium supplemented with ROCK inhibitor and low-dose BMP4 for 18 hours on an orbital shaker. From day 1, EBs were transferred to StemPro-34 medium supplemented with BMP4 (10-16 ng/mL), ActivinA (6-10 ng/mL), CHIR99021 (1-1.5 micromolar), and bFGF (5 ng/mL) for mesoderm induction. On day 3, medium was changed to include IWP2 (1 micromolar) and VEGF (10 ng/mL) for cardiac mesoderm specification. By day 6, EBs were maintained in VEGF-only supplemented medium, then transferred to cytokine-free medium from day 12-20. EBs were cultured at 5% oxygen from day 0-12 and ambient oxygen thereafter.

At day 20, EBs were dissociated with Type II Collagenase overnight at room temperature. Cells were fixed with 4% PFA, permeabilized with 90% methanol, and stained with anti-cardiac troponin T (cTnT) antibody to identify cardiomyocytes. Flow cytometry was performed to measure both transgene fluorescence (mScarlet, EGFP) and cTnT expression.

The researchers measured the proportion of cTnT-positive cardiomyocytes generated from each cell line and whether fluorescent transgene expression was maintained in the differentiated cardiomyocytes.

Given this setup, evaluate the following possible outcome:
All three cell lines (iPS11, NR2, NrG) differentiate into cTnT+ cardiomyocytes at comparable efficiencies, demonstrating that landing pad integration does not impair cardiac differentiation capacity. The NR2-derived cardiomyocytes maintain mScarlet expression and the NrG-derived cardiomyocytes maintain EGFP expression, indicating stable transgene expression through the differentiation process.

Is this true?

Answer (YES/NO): NO